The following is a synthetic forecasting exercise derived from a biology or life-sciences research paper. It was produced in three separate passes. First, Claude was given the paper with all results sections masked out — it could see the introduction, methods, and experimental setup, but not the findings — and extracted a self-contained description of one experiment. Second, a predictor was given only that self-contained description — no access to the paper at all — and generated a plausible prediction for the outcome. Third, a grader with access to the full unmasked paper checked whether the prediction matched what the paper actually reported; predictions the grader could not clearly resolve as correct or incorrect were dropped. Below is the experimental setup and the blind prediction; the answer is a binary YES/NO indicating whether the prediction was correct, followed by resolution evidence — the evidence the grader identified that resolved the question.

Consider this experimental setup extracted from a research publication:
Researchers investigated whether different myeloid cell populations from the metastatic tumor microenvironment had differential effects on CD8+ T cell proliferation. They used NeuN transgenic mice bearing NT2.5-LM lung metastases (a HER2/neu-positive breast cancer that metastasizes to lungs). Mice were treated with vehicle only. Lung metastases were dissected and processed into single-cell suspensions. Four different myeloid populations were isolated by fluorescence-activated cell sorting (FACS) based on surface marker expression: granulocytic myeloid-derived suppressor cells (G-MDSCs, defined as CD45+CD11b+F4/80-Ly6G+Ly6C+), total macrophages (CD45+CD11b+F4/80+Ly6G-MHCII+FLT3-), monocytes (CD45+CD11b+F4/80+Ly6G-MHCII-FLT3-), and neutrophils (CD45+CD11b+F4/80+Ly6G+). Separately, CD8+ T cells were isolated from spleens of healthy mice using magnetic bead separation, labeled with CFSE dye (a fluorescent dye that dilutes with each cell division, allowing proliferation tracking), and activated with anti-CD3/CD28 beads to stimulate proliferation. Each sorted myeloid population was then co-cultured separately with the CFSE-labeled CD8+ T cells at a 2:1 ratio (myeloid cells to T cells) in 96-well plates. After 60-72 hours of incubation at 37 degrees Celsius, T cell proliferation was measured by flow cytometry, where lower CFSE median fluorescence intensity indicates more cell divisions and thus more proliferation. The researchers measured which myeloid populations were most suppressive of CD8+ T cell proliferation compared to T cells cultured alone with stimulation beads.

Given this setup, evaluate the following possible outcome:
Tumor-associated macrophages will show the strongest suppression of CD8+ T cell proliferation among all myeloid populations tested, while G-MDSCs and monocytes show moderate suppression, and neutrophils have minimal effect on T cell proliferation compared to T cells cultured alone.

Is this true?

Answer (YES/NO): NO